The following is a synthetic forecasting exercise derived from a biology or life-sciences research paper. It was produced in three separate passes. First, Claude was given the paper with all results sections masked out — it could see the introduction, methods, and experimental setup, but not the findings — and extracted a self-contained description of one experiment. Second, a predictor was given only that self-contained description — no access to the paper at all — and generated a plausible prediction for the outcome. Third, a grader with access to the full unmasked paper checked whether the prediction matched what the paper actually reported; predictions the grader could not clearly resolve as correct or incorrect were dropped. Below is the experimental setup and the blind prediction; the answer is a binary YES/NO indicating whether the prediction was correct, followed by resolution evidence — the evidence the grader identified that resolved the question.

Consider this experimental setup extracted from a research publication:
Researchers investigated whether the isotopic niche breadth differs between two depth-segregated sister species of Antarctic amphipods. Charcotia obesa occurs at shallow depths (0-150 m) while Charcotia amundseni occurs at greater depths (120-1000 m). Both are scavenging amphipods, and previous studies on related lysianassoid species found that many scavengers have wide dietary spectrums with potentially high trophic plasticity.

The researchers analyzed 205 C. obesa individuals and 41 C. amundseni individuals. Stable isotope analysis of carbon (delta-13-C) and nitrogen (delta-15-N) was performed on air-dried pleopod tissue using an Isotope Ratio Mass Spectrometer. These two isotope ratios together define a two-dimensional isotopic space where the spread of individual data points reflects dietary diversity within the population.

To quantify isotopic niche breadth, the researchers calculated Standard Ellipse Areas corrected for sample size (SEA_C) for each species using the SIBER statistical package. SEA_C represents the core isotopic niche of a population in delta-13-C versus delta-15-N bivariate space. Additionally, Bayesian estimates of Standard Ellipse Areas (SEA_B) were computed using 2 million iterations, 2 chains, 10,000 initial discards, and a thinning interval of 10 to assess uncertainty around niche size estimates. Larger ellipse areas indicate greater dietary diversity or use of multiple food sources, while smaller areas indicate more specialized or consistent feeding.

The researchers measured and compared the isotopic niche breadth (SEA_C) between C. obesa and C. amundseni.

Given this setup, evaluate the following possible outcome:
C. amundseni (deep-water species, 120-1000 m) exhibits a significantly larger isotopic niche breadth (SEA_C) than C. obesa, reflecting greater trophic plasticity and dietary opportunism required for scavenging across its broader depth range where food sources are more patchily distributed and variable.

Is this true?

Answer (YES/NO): NO